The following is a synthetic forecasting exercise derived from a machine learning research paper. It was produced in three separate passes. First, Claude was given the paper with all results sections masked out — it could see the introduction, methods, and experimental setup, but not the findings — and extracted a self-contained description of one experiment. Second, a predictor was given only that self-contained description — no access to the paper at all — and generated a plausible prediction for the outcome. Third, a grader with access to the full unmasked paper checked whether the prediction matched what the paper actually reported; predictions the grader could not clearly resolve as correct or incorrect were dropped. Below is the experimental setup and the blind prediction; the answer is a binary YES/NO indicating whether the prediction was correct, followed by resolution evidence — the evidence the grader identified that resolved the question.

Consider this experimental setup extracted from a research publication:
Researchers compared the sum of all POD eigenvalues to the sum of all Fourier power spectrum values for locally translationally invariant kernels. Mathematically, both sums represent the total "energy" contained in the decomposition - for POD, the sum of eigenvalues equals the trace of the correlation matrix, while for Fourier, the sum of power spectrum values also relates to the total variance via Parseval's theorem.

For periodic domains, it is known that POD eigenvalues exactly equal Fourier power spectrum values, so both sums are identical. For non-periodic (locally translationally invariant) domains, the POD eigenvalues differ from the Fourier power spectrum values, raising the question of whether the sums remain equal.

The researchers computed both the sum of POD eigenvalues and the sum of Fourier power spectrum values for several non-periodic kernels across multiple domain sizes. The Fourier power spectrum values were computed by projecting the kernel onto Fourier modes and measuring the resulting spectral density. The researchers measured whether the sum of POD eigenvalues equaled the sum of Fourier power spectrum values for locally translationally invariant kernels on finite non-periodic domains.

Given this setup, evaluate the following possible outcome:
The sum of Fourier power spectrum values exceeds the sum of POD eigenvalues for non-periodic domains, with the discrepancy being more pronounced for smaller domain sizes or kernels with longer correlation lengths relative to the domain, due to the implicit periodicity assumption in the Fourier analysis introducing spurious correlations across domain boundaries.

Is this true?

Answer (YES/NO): NO